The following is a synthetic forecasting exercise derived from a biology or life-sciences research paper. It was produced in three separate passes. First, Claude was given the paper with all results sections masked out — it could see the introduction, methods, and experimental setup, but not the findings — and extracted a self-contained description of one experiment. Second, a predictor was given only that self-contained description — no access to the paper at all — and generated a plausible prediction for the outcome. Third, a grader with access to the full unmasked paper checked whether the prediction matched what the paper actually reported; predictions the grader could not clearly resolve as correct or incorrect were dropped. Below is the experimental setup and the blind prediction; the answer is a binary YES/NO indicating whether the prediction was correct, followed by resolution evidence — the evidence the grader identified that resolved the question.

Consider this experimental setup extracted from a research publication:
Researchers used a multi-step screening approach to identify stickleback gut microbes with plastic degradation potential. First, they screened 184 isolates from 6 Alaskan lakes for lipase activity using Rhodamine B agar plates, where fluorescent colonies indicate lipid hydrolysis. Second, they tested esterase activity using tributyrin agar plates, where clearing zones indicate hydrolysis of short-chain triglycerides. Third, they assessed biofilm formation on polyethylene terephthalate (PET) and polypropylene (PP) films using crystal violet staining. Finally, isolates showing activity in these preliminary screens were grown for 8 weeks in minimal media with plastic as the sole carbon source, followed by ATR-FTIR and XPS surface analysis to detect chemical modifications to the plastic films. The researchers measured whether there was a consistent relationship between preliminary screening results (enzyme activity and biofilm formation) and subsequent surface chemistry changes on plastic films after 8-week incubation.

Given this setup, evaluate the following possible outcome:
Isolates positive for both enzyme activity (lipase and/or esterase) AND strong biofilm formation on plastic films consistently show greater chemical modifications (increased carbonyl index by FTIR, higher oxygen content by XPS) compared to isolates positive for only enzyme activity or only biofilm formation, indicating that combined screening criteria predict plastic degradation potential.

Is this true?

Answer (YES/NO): NO